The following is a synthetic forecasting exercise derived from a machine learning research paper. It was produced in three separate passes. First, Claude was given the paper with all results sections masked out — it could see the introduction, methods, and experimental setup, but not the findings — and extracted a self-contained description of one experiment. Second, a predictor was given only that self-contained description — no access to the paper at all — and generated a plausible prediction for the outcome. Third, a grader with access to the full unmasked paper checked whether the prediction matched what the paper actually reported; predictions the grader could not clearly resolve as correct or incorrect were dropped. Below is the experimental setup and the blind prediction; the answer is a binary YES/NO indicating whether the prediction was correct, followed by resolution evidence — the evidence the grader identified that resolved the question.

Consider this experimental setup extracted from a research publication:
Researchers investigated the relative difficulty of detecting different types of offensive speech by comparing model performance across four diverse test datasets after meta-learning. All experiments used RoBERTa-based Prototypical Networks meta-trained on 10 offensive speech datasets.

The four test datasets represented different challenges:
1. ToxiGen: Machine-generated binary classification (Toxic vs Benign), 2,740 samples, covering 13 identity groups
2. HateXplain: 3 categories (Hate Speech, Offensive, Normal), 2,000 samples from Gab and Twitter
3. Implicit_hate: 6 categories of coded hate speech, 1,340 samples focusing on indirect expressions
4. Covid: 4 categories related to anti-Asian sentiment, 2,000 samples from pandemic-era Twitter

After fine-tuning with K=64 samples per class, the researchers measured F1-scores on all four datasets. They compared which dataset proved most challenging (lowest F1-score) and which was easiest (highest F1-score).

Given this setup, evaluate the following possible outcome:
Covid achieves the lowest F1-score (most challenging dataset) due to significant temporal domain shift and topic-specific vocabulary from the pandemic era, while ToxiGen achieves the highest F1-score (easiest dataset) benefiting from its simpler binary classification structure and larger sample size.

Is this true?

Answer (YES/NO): YES